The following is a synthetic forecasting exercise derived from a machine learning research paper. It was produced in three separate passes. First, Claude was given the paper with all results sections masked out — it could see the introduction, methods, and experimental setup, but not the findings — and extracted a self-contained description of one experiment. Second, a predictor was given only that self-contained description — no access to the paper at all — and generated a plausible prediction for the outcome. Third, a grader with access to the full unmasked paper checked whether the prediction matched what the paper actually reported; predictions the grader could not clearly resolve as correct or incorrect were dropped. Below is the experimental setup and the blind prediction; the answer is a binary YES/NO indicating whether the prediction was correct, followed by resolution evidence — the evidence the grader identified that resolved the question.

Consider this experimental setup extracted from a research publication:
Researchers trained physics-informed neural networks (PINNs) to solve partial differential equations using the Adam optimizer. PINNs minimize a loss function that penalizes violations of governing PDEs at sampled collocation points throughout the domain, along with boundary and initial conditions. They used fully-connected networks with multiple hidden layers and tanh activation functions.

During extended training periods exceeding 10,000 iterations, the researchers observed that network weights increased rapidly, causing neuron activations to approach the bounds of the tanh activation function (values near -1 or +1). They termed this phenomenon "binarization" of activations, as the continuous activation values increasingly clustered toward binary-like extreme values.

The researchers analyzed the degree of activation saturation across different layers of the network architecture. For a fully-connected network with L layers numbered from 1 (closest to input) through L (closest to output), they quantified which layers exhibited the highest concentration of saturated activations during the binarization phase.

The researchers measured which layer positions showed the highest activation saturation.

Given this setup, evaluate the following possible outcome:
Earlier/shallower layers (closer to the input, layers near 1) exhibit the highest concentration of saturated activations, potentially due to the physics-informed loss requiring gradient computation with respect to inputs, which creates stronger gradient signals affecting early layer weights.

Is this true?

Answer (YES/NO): NO